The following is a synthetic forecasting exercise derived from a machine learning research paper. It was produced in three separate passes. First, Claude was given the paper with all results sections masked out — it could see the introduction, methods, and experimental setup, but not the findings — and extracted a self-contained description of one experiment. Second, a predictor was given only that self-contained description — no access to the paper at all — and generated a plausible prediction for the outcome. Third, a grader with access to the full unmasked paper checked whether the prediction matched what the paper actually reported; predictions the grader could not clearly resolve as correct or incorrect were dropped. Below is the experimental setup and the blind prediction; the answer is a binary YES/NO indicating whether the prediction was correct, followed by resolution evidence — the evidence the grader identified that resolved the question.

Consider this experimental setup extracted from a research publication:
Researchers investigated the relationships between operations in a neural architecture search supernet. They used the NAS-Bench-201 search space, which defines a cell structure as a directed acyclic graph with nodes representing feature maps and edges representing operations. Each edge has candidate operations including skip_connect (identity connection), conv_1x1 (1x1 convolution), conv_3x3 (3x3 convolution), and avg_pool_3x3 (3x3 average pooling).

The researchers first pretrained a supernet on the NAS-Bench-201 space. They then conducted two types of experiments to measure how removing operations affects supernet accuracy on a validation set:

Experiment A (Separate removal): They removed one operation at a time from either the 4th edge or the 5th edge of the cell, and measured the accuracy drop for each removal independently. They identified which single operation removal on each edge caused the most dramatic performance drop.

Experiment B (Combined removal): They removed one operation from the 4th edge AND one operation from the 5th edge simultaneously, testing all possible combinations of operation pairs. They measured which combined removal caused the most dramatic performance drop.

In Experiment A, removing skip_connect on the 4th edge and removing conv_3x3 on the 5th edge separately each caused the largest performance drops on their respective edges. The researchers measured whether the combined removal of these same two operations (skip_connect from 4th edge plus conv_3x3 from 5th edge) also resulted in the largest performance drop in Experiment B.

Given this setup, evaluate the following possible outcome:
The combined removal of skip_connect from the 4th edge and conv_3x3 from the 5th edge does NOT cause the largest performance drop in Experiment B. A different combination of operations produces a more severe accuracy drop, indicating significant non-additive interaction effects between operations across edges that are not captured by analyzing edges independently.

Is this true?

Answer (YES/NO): YES